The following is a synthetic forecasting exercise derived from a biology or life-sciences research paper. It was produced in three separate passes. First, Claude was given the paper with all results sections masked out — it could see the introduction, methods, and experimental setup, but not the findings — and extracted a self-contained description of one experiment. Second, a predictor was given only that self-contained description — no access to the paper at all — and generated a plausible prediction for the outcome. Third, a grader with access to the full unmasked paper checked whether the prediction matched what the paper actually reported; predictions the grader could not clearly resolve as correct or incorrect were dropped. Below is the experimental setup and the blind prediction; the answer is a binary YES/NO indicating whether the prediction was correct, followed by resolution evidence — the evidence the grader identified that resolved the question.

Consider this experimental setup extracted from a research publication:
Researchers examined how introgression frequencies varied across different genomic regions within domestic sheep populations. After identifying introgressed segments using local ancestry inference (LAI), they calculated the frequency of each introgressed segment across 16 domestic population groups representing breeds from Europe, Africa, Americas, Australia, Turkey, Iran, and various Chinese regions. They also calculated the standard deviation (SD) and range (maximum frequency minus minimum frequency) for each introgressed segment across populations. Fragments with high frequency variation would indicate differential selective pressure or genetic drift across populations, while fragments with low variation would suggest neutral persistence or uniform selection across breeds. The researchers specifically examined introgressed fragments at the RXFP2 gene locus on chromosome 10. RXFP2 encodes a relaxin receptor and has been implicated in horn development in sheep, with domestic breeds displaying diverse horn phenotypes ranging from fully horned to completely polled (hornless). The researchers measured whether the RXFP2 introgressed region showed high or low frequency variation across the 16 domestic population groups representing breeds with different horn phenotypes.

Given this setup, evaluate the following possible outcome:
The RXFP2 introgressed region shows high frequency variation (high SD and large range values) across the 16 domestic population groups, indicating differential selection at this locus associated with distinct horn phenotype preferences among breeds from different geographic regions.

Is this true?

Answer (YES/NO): YES